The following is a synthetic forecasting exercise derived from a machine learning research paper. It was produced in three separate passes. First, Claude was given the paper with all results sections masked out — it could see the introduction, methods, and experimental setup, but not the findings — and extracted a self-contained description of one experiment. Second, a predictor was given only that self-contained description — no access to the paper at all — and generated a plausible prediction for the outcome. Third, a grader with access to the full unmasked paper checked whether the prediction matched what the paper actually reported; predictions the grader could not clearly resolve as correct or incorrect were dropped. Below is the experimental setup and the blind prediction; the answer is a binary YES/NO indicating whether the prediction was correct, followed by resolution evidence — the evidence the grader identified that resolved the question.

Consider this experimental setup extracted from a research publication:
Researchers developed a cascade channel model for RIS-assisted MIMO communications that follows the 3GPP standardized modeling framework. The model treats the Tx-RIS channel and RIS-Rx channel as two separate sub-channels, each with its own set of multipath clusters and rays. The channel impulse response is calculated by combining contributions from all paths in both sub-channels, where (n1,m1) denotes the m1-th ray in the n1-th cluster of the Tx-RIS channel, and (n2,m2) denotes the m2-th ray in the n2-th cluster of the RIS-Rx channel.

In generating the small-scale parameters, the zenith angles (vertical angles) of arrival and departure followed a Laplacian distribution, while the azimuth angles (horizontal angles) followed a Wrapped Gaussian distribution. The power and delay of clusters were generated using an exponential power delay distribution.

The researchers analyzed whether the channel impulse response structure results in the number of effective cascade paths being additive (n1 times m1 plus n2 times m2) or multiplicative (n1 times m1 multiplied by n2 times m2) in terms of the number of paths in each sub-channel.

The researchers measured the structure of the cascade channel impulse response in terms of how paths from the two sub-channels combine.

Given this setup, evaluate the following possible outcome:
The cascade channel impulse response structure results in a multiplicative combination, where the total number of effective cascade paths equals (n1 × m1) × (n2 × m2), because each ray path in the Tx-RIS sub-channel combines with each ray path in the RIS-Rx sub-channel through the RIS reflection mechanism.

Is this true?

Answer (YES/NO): YES